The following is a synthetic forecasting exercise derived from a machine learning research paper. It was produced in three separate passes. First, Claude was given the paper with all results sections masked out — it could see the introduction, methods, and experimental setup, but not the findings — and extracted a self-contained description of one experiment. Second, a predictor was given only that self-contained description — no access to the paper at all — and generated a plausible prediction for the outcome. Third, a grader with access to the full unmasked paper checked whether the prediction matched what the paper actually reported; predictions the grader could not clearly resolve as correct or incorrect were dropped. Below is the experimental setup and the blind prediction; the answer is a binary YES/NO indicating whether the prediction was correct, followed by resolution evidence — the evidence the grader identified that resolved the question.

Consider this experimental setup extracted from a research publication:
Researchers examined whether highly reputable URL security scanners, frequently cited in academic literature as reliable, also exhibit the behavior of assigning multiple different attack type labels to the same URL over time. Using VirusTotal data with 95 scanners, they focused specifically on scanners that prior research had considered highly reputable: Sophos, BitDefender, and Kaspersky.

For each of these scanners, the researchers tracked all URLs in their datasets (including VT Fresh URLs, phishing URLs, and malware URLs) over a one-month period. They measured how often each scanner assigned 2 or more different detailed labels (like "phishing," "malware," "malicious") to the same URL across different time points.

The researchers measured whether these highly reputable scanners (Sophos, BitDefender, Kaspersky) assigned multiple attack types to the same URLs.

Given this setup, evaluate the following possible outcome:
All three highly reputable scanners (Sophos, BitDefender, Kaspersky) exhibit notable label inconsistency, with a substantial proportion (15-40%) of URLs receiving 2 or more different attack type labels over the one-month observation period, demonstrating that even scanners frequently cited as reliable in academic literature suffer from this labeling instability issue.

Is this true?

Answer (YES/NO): NO